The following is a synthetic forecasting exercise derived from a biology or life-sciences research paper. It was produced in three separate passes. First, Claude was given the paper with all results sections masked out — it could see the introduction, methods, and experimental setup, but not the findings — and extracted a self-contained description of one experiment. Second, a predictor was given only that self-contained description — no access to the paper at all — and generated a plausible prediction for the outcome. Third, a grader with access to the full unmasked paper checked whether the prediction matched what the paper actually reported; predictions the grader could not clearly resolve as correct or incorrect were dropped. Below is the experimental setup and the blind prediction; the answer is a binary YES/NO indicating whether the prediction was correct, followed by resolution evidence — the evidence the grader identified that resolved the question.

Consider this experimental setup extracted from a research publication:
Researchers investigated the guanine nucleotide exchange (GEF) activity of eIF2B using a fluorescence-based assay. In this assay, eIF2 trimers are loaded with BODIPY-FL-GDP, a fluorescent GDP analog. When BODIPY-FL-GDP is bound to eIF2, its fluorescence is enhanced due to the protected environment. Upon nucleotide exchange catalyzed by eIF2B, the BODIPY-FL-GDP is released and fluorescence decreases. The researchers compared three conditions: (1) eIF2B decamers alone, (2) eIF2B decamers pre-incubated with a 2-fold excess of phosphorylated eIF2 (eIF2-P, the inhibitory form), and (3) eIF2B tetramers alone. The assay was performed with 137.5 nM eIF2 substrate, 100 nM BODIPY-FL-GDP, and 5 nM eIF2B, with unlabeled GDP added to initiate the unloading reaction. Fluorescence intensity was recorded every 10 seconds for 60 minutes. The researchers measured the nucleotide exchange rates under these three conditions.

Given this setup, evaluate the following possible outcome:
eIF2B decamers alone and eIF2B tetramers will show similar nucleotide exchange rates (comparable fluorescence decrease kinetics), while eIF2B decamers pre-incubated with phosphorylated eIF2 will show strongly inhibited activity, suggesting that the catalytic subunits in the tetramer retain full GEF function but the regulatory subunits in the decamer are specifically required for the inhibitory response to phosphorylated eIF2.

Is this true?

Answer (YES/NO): NO